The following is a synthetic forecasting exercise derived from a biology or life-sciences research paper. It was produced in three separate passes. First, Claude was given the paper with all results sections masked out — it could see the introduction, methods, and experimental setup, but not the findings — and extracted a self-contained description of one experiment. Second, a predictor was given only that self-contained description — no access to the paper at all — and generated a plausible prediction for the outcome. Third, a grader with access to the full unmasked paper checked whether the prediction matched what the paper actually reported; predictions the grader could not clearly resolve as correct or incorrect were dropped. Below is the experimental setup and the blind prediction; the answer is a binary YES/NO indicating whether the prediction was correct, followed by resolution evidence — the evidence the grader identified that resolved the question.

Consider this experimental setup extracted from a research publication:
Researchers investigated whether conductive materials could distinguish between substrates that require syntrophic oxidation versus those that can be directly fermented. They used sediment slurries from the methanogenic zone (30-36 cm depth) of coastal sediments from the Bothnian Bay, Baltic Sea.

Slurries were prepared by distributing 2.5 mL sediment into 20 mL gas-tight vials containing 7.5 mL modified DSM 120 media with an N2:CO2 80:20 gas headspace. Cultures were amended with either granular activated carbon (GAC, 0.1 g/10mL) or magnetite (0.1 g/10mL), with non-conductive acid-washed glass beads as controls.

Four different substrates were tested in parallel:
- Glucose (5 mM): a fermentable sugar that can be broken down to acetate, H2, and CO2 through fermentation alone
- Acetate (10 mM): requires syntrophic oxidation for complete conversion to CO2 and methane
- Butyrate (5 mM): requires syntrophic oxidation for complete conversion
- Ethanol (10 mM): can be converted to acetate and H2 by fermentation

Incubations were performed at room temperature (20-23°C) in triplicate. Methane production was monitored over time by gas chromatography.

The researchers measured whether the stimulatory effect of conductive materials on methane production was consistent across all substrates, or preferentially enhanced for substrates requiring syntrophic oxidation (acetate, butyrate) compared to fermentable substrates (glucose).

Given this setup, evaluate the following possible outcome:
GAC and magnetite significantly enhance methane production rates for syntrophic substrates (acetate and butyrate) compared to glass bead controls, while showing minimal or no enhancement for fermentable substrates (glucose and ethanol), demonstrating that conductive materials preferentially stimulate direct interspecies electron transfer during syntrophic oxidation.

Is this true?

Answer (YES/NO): NO